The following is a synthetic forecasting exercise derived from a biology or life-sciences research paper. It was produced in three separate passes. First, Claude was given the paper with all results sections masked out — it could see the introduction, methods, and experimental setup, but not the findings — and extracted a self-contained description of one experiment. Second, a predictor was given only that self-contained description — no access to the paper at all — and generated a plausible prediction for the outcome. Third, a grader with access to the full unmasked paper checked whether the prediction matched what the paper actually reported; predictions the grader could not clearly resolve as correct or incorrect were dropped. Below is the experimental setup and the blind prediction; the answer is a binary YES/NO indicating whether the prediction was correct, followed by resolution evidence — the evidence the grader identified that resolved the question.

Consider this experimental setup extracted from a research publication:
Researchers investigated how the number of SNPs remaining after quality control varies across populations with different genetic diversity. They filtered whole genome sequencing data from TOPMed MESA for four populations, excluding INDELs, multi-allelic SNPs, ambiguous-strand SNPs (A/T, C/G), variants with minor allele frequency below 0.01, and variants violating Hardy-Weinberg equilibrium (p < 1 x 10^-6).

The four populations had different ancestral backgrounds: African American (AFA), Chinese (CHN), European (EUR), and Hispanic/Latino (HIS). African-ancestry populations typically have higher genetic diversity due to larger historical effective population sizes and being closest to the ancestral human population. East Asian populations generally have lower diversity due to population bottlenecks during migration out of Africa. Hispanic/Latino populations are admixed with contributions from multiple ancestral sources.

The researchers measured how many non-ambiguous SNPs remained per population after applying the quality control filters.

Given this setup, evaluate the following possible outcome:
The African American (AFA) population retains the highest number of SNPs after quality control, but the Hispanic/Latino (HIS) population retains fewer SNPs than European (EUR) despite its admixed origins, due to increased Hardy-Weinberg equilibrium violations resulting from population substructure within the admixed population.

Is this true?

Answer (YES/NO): NO